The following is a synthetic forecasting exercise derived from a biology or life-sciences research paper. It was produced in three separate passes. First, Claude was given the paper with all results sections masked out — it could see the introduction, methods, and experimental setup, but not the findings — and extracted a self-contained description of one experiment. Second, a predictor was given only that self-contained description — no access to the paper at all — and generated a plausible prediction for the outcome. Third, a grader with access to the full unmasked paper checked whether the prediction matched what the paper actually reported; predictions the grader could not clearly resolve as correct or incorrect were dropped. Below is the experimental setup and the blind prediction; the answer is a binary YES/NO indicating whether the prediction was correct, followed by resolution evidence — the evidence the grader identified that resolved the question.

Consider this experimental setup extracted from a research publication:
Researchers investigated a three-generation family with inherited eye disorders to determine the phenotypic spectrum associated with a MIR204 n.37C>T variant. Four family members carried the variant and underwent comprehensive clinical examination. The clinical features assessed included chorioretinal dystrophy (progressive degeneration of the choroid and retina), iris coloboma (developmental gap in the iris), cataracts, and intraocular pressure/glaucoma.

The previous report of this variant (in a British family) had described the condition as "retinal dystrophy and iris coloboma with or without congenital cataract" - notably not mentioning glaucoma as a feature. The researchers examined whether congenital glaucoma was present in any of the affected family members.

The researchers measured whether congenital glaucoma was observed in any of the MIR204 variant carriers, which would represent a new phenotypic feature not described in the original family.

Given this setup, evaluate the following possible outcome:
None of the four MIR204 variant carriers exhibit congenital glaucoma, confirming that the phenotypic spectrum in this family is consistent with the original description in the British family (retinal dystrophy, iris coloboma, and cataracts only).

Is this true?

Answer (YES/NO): NO